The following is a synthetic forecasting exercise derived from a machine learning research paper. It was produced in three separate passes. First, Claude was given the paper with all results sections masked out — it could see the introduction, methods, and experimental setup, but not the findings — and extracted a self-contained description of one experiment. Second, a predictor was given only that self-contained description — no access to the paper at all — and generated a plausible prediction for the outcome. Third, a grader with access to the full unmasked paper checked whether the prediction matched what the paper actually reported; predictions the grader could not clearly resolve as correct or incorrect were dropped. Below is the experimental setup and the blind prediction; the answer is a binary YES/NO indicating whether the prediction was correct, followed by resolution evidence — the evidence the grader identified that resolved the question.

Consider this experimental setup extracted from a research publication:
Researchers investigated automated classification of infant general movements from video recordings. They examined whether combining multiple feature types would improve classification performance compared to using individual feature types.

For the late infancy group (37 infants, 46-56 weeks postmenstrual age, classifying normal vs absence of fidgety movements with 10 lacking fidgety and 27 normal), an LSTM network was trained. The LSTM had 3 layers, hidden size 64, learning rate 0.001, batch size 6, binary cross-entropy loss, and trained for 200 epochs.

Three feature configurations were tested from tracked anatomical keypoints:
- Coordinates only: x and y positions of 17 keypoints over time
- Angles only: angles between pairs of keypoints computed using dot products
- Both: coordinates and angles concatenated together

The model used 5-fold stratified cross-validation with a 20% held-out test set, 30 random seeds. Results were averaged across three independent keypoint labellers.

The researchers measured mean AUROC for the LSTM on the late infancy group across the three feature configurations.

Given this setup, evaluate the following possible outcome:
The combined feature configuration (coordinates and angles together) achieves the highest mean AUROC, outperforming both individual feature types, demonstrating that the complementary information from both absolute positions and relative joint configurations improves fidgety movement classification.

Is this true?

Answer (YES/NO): NO